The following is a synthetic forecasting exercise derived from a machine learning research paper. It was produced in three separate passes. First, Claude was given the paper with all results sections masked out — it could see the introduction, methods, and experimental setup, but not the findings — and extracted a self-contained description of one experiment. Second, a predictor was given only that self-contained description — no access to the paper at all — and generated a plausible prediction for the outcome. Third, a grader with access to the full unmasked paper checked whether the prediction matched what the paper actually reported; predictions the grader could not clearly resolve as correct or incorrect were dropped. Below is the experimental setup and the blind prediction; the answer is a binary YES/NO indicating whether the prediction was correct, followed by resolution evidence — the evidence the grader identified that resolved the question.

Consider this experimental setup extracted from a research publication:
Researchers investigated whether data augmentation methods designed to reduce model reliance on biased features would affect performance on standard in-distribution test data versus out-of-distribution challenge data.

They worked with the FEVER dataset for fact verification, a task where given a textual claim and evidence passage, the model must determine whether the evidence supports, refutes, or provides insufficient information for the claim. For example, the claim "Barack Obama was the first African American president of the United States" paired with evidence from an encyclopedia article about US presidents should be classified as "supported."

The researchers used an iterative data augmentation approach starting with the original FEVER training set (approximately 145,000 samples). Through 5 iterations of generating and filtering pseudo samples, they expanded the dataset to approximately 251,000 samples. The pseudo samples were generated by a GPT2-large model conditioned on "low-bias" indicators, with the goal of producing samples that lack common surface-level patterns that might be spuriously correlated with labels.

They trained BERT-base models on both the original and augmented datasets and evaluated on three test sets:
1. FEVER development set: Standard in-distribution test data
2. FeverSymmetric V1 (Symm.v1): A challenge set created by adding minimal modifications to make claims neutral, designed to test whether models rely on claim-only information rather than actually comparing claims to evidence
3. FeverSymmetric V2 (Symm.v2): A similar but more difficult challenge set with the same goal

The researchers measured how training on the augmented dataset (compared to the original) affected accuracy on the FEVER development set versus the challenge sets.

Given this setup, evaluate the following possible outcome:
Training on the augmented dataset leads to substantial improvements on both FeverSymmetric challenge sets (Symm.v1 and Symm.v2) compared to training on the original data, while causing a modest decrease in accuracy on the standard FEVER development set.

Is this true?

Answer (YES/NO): NO